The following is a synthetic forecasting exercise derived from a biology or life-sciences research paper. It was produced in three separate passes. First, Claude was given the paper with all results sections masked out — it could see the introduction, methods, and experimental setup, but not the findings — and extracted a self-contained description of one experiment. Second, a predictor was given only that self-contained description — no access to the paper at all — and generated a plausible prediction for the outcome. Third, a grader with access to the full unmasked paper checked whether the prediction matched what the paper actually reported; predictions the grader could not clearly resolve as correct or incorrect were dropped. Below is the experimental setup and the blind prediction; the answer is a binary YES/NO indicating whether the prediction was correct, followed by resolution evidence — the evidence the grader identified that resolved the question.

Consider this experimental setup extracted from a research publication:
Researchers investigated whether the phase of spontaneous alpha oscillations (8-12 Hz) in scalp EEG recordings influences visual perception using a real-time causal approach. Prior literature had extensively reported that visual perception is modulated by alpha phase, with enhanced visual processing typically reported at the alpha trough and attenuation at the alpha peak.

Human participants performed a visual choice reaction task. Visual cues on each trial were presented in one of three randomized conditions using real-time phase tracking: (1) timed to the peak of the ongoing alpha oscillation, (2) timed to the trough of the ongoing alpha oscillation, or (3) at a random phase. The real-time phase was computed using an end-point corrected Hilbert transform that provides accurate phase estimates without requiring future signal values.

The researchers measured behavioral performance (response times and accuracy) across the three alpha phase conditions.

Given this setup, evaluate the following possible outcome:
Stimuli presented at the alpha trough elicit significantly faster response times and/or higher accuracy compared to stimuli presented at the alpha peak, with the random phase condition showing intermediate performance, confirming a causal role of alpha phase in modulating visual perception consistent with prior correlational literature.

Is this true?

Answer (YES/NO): NO